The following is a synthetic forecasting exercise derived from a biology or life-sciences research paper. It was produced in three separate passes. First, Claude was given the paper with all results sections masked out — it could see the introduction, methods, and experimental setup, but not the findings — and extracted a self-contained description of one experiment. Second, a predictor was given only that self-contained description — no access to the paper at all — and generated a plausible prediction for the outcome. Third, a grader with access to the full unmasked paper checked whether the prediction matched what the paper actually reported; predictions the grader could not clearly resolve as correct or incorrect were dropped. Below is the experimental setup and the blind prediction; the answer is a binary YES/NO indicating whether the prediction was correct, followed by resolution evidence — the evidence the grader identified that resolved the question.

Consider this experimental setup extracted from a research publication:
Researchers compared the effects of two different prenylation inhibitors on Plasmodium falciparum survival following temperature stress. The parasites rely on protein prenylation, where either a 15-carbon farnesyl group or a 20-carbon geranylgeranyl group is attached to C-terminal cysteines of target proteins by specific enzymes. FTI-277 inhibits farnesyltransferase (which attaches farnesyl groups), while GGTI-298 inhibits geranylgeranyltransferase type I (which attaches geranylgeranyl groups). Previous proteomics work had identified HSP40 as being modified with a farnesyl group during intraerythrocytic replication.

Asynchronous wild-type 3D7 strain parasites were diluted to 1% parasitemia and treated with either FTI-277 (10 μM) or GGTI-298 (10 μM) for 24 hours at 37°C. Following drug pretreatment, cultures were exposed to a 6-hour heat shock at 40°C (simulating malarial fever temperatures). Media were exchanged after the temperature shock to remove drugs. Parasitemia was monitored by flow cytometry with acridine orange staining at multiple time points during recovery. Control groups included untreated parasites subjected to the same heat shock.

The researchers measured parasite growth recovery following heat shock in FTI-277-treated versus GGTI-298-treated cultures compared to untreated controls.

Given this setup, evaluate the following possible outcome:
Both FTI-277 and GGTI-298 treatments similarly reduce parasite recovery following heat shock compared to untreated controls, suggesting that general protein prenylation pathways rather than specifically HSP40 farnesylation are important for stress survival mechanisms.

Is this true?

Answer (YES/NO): NO